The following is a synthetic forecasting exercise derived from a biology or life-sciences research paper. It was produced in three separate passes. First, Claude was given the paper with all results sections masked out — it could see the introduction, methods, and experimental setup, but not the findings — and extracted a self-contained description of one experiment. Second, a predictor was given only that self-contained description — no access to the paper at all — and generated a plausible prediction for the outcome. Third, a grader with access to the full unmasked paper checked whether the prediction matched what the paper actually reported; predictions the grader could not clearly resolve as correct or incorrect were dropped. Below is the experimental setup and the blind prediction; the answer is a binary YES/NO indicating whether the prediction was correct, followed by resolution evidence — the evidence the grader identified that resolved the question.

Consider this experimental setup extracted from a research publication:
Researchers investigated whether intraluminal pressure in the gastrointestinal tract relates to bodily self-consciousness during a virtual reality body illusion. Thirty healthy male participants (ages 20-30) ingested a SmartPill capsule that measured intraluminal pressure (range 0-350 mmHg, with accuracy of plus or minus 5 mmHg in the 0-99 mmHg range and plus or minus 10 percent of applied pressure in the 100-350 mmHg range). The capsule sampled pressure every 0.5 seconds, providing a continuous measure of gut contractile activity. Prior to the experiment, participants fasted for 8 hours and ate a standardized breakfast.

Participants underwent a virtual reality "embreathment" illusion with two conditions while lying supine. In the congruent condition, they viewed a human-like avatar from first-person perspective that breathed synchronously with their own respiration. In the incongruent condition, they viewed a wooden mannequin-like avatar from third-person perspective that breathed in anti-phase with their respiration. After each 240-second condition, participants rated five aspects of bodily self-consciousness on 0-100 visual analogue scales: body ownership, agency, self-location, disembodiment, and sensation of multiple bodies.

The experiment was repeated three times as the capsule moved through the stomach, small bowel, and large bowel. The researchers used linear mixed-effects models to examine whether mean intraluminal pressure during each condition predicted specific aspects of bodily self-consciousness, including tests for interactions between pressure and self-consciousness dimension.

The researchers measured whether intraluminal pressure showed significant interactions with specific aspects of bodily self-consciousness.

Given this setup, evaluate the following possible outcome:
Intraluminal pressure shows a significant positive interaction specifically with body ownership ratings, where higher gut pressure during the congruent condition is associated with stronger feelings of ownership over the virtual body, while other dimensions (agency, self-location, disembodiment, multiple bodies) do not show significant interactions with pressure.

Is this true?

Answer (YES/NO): NO